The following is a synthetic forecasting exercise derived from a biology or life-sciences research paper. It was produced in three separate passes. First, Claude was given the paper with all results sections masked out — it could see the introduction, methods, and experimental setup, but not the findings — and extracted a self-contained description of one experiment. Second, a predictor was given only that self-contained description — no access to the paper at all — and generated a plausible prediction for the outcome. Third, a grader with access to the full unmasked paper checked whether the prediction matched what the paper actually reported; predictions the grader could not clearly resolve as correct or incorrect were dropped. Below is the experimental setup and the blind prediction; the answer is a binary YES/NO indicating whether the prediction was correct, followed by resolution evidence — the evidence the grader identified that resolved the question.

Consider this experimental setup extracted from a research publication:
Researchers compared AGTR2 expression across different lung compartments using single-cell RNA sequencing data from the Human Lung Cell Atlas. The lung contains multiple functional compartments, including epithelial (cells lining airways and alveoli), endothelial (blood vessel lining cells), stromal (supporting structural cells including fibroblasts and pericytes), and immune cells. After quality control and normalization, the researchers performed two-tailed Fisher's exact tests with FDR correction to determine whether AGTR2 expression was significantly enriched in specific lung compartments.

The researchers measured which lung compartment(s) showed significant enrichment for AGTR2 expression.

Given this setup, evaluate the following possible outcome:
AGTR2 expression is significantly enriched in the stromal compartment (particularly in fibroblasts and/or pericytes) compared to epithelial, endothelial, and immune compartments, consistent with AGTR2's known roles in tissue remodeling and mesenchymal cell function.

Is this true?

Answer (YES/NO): NO